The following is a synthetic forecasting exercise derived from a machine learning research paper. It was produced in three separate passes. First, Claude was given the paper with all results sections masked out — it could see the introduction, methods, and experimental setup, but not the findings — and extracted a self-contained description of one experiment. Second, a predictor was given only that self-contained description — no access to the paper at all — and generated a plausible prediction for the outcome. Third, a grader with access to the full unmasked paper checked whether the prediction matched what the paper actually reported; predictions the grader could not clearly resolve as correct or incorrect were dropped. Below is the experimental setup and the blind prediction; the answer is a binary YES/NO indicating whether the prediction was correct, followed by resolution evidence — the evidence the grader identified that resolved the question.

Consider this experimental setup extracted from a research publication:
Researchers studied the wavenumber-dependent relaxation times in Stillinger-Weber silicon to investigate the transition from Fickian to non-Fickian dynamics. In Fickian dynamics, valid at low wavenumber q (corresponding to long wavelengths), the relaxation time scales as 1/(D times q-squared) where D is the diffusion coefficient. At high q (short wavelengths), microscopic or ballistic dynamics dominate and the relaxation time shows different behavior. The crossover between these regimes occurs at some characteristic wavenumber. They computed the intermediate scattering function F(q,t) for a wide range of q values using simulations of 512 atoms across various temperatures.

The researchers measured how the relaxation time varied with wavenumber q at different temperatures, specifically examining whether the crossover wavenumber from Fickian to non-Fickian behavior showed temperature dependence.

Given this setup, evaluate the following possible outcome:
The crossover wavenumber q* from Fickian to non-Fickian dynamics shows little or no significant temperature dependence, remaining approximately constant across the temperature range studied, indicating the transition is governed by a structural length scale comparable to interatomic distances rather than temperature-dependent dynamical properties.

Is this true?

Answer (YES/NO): NO